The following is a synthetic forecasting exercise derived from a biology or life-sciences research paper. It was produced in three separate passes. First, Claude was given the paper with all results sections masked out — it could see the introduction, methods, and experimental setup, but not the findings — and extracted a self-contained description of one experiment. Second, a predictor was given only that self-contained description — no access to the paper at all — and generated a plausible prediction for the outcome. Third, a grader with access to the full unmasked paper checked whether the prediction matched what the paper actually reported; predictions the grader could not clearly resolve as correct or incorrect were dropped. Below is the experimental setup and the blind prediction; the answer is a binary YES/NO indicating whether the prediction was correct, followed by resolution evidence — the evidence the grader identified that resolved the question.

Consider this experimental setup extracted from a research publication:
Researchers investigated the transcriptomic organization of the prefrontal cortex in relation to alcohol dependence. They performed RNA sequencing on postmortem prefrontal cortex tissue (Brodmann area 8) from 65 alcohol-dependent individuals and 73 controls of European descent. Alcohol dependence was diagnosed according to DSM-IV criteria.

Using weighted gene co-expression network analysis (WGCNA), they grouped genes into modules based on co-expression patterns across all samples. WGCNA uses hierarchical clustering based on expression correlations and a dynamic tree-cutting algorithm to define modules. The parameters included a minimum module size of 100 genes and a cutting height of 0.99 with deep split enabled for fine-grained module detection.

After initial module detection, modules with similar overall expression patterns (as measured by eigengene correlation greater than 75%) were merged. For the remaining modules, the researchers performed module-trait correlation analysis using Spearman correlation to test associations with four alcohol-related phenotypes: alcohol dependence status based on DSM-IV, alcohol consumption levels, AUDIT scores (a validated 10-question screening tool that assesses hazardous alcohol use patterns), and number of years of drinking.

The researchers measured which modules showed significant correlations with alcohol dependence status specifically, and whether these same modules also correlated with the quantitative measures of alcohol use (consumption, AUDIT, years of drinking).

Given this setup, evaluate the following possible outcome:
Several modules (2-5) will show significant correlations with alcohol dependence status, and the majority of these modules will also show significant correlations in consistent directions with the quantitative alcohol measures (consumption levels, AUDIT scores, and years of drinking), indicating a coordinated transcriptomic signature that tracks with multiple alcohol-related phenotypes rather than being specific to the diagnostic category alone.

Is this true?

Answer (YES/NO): YES